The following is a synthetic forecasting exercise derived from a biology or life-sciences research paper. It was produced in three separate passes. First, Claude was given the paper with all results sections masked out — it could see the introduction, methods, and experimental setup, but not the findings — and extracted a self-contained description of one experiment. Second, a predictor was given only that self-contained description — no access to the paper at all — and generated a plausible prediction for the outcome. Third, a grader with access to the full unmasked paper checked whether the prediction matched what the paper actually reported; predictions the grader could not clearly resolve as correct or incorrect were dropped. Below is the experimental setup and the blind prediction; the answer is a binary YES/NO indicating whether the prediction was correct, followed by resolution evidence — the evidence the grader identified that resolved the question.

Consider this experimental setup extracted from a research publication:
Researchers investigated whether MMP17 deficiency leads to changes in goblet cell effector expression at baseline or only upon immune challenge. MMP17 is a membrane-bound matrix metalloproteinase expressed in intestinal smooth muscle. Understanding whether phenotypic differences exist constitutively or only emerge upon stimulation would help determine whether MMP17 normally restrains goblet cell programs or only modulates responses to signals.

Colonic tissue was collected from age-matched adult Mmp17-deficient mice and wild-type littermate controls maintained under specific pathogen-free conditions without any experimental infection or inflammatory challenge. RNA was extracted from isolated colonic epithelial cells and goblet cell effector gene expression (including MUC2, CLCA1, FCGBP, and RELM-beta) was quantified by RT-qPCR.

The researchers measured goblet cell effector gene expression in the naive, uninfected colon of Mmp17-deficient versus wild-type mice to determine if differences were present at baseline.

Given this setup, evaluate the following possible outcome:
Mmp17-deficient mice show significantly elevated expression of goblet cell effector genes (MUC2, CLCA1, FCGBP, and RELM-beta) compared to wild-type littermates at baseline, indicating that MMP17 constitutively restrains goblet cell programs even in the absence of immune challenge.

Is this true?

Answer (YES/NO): YES